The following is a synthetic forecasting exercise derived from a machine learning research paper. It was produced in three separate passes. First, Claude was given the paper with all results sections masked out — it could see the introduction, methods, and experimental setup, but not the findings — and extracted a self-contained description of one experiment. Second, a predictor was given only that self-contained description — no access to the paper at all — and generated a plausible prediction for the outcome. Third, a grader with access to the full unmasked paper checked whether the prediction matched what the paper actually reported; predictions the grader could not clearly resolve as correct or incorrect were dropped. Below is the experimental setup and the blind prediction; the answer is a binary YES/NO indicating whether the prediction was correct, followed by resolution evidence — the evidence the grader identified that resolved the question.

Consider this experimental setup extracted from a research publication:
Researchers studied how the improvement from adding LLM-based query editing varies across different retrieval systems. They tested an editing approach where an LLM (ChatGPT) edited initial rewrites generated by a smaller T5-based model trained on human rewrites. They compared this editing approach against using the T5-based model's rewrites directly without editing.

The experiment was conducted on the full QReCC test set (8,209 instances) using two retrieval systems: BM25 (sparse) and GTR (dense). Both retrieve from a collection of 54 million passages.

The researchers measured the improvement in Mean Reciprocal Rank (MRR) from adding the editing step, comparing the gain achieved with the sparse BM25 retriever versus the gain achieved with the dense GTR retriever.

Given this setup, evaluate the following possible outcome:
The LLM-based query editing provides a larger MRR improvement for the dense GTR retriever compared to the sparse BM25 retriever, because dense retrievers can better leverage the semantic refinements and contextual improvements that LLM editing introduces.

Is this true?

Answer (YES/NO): NO